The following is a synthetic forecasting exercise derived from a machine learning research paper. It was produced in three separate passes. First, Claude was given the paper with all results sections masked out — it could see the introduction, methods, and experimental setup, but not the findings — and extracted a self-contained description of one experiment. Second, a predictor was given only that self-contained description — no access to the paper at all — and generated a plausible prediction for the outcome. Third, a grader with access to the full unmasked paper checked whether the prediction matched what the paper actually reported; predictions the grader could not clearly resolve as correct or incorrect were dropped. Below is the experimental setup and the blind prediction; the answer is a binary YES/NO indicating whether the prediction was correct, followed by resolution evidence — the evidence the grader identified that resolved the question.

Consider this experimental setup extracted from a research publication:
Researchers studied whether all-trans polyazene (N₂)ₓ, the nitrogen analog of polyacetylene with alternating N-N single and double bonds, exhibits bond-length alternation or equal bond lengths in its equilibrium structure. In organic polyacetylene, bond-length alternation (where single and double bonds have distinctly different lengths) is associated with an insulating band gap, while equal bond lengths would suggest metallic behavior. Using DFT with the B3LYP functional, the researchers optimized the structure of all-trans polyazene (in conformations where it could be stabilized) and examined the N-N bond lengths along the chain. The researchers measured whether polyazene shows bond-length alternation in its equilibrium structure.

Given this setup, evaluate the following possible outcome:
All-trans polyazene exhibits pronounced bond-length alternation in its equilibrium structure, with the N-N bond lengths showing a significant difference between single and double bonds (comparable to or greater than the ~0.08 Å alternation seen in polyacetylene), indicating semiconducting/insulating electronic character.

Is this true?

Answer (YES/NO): YES